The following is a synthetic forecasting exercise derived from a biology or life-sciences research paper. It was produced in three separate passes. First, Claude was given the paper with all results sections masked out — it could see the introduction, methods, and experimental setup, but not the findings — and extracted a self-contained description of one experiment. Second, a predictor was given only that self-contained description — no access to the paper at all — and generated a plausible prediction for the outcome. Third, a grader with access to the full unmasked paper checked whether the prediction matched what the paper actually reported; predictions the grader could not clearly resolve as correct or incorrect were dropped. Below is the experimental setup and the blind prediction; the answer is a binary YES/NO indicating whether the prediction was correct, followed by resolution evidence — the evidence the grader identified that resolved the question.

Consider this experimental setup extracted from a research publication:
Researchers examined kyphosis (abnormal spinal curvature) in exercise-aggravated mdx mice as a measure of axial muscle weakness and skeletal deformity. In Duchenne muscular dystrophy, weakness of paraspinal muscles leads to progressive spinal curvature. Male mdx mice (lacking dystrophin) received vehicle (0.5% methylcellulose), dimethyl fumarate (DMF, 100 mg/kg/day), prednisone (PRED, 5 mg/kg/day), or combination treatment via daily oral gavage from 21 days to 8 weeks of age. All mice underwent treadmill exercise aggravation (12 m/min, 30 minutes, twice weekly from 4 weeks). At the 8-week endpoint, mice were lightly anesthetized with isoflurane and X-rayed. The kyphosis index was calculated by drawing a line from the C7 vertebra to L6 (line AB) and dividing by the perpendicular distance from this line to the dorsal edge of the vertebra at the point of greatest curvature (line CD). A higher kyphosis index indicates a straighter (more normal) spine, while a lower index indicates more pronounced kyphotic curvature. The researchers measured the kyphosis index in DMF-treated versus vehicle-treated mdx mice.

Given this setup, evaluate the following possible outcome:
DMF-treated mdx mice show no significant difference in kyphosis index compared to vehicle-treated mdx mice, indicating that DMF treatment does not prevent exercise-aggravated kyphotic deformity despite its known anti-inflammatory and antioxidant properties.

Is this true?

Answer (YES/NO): YES